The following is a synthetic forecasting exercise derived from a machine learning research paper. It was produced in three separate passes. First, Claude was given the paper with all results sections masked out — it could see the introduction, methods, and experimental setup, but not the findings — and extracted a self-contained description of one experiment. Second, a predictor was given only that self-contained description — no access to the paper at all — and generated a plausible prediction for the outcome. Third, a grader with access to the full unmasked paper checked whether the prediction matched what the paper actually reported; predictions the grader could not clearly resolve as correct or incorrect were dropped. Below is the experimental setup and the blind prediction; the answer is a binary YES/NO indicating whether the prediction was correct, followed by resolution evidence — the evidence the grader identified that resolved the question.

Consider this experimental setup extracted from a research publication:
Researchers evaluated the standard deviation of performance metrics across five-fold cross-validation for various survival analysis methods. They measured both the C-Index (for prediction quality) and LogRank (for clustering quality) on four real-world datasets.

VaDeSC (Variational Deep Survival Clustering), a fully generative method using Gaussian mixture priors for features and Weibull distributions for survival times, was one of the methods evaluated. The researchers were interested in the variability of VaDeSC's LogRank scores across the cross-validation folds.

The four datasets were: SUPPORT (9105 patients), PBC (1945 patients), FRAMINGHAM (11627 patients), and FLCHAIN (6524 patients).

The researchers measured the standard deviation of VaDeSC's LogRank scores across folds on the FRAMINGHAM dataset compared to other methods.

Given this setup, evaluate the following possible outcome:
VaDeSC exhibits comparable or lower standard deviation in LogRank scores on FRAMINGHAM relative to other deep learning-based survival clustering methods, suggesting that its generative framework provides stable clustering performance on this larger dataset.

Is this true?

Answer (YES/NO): NO